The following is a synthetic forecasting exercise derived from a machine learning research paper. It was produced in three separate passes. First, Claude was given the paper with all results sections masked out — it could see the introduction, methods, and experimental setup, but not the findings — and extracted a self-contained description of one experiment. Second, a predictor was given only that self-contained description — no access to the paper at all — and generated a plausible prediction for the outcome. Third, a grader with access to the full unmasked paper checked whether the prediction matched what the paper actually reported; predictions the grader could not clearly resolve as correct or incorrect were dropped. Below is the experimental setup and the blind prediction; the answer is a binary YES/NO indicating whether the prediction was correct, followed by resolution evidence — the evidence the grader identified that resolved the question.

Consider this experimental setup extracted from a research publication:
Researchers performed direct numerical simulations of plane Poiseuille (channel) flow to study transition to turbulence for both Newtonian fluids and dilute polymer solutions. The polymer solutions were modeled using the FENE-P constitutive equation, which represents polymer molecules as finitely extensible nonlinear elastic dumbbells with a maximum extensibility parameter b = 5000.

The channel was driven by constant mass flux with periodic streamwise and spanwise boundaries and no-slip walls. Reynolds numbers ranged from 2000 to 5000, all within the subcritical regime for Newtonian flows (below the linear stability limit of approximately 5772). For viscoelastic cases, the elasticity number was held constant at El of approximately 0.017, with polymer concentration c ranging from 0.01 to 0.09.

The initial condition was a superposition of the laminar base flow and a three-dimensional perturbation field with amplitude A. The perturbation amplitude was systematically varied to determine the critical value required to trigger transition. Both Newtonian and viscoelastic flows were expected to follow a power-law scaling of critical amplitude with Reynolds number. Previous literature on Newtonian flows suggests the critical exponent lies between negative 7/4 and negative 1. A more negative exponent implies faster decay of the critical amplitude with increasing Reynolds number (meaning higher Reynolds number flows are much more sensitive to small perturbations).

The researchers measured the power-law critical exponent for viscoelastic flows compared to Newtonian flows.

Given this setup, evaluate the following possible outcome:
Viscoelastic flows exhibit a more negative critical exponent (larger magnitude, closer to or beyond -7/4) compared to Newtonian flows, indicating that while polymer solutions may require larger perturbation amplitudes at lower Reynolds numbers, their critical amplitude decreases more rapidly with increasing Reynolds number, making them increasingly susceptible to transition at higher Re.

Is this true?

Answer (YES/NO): NO